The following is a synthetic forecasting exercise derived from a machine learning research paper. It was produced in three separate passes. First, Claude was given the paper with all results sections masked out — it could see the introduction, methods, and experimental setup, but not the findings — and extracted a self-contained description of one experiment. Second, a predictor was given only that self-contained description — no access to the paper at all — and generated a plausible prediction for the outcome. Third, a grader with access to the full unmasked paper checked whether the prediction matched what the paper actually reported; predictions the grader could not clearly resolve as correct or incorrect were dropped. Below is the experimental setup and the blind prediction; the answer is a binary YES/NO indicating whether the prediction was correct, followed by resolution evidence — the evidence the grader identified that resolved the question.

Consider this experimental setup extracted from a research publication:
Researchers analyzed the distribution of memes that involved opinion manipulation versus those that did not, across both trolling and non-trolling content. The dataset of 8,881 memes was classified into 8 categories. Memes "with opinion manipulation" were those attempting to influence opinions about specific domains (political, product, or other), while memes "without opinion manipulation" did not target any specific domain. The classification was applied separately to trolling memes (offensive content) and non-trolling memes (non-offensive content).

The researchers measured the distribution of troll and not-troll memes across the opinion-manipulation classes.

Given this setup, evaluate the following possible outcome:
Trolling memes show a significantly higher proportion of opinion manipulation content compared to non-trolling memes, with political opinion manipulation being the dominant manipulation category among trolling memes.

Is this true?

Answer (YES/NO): NO